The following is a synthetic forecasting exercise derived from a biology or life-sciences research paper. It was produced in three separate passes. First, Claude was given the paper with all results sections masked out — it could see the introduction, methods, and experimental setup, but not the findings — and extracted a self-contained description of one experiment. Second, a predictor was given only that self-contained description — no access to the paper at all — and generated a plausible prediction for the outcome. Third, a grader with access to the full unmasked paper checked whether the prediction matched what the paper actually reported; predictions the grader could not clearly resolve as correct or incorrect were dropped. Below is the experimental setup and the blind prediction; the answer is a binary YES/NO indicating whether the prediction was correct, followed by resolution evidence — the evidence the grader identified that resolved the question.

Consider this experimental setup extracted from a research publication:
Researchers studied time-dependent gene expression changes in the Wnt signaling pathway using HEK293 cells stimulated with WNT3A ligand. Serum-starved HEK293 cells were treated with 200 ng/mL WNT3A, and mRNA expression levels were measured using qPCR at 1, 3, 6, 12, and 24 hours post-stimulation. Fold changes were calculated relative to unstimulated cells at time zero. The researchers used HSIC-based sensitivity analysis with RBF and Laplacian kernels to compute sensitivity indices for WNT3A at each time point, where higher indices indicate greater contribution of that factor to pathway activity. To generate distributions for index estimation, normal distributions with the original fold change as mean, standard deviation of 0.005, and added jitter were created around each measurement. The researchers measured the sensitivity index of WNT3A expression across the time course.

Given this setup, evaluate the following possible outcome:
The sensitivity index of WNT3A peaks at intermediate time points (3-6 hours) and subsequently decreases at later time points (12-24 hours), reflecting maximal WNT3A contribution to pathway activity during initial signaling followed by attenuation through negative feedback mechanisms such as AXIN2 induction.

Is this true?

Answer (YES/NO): NO